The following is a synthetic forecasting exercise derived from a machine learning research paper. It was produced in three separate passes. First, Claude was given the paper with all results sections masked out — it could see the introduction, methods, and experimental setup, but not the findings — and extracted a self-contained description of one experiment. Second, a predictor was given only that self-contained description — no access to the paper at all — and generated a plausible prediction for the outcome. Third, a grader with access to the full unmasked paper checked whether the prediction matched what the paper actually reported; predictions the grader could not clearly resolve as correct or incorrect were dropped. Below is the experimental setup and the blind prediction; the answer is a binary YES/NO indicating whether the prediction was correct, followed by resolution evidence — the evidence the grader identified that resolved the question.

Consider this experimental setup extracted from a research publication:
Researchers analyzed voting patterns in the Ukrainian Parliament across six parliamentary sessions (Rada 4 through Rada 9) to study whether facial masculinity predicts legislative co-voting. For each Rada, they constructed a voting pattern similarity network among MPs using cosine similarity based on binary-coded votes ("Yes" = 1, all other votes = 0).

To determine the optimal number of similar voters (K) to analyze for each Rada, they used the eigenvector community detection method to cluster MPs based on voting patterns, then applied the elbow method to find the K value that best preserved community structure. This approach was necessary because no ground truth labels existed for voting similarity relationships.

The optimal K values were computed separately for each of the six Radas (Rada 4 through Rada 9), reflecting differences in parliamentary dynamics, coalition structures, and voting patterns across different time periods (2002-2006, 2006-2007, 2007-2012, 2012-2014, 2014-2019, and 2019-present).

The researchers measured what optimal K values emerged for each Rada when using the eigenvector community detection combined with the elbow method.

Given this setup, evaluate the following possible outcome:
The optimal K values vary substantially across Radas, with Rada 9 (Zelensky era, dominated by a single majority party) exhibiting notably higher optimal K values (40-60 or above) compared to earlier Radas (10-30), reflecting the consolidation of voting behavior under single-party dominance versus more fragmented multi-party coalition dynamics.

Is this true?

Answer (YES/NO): NO